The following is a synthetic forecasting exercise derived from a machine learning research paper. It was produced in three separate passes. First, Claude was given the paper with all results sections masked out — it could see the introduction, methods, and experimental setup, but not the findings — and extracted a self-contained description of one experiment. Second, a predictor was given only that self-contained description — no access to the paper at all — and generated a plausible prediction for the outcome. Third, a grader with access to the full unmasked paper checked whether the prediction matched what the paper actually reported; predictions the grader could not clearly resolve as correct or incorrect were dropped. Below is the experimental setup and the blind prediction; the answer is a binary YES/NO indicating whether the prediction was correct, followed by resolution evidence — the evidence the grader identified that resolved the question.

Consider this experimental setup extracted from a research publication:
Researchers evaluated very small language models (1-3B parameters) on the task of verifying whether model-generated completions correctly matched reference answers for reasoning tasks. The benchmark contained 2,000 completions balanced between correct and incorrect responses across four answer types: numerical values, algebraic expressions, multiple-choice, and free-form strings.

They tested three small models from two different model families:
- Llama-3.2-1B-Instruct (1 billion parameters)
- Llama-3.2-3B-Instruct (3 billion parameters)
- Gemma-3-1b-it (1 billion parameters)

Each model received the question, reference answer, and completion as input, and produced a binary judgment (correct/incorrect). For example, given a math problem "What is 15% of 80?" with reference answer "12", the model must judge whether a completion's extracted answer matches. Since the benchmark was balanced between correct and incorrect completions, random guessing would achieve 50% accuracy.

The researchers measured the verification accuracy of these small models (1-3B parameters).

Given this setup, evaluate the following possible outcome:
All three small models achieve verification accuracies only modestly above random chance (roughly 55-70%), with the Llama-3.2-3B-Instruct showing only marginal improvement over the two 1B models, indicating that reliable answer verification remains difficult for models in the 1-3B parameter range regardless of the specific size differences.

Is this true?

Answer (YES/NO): NO